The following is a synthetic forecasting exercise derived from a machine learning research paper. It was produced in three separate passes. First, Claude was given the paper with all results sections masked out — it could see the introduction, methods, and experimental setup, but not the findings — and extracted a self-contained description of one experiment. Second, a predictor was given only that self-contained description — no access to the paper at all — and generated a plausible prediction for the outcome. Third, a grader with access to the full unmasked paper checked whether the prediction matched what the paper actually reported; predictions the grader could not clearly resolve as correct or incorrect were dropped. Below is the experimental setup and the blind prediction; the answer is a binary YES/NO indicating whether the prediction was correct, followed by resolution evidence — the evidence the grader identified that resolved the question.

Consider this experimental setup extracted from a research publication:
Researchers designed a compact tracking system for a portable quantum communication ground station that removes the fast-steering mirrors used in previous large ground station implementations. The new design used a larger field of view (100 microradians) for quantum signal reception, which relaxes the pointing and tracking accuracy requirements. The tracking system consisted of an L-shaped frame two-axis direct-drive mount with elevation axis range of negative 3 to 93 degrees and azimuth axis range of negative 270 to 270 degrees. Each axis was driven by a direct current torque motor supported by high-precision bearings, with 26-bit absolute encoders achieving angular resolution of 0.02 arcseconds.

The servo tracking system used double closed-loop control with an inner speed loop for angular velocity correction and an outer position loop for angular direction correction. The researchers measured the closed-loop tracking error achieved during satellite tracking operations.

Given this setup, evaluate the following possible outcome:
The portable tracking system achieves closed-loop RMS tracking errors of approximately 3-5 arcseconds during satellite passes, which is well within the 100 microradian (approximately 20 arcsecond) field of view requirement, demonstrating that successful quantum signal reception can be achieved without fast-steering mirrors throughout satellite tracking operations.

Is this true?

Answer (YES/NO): NO